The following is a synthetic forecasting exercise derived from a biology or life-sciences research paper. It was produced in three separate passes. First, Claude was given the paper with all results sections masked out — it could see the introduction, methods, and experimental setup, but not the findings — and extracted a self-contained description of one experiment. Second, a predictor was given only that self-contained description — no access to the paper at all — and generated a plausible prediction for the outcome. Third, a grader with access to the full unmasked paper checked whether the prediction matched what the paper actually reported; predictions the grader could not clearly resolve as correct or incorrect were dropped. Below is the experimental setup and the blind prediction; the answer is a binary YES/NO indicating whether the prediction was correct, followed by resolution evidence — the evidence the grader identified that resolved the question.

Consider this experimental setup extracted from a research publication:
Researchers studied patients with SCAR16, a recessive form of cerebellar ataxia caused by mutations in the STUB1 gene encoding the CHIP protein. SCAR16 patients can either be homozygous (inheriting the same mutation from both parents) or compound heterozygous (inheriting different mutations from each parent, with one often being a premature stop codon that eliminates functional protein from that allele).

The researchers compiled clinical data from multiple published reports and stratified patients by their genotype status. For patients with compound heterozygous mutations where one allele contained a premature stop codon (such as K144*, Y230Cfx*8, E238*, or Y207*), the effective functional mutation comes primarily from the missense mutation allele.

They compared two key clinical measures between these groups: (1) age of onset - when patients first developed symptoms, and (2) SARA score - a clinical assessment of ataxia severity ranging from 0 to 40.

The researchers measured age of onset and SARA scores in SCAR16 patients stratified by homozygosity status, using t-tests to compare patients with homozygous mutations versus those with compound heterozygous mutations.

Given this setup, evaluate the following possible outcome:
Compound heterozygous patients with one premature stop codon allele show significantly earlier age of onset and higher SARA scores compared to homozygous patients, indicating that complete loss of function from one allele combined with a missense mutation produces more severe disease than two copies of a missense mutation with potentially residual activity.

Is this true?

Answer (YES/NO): NO